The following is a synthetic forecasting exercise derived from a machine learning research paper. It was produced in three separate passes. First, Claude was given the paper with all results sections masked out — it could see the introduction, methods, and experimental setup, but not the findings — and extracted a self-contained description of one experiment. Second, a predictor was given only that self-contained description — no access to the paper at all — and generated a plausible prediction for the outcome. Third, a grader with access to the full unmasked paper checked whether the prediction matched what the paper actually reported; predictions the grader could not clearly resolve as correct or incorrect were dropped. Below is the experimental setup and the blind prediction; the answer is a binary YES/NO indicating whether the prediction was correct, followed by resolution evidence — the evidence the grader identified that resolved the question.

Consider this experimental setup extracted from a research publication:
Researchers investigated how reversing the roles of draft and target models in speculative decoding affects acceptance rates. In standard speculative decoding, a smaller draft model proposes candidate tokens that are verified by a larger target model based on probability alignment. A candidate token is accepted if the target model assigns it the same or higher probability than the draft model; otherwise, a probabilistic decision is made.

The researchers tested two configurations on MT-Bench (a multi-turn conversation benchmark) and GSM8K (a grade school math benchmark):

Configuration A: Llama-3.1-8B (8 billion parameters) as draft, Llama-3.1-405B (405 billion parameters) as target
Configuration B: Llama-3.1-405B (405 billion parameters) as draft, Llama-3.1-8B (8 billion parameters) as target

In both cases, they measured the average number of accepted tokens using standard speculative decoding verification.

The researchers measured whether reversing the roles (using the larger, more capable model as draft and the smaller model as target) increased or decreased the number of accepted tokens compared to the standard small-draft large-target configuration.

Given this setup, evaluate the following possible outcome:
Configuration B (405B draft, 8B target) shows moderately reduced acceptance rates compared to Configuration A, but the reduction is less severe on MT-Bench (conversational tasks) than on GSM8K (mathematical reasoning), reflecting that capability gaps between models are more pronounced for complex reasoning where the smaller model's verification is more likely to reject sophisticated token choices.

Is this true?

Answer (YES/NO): NO